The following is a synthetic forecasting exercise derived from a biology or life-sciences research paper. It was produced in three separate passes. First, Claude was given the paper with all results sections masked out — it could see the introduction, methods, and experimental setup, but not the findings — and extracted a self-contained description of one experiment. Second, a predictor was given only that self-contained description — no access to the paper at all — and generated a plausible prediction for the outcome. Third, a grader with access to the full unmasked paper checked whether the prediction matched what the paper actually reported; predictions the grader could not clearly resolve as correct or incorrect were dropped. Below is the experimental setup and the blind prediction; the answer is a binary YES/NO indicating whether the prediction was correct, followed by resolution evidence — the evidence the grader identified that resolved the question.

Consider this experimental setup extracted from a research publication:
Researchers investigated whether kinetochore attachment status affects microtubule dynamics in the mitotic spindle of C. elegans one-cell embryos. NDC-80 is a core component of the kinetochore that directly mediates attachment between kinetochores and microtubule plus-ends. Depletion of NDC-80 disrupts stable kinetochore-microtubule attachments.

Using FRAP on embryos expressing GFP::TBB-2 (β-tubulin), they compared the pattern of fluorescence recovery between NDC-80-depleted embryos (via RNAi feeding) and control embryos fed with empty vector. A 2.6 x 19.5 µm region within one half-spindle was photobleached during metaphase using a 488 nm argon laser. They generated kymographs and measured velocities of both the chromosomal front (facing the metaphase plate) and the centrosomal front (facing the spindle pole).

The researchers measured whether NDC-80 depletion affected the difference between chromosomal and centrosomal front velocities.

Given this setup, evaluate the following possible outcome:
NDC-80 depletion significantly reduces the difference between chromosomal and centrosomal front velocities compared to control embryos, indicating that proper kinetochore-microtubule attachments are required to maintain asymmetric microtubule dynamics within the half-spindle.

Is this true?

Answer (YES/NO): NO